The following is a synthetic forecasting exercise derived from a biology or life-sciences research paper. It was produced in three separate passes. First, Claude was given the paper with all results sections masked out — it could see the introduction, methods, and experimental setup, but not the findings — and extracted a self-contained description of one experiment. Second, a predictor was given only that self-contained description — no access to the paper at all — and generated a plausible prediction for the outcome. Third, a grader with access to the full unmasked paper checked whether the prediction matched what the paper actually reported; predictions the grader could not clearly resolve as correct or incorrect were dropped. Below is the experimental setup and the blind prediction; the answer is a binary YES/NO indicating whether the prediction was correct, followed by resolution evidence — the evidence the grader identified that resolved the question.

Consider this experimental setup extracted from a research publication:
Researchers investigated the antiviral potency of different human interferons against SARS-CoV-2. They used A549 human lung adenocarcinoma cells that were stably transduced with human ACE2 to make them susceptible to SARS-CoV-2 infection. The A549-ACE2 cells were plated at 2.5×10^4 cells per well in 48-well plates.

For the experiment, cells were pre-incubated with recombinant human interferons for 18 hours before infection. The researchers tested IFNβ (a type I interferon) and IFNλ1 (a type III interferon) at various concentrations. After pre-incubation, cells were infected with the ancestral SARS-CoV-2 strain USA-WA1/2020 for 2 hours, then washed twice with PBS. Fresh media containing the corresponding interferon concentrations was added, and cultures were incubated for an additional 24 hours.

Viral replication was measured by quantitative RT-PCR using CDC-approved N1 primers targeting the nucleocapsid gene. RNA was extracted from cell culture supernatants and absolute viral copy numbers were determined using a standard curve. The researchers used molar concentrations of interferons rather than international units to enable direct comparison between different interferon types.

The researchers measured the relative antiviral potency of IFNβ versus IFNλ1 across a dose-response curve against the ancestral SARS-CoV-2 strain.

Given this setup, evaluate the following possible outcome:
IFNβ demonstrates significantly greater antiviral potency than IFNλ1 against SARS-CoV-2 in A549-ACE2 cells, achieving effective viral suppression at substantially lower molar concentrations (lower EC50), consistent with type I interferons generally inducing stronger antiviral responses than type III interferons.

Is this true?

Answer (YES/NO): YES